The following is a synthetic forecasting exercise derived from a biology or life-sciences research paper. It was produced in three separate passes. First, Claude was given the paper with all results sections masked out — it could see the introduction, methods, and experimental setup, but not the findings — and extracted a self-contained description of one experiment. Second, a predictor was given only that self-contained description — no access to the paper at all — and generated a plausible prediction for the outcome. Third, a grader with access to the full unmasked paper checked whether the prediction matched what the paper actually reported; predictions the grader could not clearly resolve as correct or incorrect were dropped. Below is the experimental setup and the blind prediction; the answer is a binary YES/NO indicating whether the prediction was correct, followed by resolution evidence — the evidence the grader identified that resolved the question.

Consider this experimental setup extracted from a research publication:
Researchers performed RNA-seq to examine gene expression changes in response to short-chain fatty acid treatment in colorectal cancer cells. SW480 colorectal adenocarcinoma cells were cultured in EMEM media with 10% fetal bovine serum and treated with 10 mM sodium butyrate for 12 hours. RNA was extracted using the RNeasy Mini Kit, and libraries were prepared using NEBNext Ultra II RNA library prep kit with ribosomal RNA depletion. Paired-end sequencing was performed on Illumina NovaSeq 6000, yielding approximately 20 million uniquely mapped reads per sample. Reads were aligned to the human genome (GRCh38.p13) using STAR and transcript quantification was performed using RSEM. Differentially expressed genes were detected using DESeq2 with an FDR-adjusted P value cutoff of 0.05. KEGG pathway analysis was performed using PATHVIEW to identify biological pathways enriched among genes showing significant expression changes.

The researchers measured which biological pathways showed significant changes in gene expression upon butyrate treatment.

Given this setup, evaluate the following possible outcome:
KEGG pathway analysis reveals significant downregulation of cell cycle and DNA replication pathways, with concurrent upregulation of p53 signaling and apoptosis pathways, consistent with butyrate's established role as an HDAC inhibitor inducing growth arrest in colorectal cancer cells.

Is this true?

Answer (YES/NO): NO